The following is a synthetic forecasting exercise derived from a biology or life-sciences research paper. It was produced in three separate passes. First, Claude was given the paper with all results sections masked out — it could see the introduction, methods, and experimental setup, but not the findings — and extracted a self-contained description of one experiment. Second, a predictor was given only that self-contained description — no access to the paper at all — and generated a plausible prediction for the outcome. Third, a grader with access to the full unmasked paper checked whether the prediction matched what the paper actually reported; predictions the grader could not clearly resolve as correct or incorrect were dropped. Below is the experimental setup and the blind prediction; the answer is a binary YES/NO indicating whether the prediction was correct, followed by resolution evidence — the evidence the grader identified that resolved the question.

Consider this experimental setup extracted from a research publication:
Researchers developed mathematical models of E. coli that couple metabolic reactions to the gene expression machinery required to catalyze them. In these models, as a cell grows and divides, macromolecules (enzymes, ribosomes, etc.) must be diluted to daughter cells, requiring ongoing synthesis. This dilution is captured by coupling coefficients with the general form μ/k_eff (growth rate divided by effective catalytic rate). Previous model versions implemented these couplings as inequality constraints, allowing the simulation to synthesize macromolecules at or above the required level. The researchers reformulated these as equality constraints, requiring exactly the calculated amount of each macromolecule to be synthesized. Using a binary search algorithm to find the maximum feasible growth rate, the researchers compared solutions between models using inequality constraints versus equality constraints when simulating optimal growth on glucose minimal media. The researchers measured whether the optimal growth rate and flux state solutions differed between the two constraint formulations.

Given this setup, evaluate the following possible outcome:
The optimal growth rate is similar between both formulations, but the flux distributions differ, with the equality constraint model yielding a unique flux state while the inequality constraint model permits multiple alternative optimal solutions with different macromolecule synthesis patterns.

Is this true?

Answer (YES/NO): NO